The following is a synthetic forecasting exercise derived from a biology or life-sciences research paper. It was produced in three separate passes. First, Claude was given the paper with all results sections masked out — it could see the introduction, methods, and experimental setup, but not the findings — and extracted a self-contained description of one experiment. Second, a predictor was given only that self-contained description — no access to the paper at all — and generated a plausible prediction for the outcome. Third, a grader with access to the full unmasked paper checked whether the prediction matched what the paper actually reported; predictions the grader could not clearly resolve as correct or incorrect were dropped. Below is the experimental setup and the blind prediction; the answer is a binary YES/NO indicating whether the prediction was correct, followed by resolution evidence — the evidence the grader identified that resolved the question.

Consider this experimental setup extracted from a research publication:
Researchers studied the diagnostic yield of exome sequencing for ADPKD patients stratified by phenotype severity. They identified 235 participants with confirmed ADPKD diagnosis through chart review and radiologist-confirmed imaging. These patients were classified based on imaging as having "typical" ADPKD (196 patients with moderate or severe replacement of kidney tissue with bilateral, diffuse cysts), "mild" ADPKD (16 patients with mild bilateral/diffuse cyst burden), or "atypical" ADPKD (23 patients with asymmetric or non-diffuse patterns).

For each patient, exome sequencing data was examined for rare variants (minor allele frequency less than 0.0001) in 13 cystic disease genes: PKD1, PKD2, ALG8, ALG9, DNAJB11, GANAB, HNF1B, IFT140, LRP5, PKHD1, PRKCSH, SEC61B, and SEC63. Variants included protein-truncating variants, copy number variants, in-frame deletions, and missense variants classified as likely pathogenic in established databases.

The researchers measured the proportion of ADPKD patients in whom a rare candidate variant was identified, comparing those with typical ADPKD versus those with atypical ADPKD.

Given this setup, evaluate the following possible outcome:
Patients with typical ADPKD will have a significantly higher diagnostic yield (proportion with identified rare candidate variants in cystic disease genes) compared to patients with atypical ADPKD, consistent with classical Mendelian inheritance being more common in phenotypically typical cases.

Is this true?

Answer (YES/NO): YES